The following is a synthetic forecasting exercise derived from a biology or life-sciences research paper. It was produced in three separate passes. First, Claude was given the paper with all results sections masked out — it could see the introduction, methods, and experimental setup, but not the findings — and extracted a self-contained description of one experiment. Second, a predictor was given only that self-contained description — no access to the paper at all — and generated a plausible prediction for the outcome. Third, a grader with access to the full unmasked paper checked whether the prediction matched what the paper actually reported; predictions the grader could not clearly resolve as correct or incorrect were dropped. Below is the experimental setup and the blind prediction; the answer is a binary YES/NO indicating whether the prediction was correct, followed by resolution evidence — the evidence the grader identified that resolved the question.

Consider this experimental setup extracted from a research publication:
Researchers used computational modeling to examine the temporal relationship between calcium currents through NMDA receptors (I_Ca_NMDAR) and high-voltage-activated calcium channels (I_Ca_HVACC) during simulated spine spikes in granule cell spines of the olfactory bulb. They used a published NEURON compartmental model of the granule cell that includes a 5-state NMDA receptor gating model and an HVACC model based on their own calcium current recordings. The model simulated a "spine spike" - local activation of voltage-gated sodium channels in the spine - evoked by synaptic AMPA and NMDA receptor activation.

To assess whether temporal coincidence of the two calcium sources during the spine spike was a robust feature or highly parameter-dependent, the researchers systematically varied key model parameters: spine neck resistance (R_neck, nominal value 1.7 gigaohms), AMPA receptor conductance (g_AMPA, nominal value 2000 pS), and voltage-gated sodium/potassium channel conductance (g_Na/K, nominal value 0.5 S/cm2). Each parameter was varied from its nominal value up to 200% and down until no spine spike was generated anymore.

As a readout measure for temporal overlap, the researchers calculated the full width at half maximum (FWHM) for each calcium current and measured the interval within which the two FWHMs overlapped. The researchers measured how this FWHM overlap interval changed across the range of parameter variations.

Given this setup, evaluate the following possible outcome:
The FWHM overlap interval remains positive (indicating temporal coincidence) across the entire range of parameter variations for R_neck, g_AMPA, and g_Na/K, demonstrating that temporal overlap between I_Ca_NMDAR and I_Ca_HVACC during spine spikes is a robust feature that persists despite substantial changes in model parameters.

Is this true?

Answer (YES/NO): YES